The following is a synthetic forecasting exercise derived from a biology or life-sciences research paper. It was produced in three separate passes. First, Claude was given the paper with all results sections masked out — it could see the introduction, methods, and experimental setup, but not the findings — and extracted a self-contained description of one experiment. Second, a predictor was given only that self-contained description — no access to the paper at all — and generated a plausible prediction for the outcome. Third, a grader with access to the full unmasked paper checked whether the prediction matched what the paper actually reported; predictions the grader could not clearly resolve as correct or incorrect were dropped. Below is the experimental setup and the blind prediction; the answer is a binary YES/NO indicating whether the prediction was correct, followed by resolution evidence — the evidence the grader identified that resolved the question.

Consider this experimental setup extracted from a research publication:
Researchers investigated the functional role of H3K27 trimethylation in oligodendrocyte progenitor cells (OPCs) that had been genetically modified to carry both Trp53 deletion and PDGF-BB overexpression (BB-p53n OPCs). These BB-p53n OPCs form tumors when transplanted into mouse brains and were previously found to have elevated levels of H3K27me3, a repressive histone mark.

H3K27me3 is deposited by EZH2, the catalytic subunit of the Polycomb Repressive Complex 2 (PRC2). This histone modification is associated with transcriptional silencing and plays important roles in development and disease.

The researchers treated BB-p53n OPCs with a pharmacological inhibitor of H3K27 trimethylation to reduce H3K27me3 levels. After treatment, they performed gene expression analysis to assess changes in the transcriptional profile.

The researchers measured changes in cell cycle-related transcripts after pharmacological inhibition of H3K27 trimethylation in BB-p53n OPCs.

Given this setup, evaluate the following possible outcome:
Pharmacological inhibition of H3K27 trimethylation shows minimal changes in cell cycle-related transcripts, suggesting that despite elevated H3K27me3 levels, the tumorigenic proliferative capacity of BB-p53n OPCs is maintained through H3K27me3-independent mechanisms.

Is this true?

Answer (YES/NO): NO